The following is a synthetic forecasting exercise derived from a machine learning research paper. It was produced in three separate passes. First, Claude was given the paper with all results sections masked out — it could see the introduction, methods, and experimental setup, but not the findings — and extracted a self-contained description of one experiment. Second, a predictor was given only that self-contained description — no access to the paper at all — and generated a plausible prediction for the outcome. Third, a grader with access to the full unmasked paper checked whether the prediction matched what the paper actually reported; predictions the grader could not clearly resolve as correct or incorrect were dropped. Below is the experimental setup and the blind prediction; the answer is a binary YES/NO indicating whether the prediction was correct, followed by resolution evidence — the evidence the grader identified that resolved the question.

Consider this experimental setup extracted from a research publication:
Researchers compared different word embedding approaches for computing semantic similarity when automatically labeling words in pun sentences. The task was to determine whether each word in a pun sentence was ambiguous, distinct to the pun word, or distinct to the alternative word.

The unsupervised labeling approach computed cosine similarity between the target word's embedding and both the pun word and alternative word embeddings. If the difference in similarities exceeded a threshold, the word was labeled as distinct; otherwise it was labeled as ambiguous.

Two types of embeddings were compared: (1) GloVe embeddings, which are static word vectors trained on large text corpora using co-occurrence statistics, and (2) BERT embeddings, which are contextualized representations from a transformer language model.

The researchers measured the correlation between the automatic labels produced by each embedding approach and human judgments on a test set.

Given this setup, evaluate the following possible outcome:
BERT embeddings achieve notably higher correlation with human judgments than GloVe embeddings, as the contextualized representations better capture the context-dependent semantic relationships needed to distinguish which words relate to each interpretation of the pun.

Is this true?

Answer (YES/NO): NO